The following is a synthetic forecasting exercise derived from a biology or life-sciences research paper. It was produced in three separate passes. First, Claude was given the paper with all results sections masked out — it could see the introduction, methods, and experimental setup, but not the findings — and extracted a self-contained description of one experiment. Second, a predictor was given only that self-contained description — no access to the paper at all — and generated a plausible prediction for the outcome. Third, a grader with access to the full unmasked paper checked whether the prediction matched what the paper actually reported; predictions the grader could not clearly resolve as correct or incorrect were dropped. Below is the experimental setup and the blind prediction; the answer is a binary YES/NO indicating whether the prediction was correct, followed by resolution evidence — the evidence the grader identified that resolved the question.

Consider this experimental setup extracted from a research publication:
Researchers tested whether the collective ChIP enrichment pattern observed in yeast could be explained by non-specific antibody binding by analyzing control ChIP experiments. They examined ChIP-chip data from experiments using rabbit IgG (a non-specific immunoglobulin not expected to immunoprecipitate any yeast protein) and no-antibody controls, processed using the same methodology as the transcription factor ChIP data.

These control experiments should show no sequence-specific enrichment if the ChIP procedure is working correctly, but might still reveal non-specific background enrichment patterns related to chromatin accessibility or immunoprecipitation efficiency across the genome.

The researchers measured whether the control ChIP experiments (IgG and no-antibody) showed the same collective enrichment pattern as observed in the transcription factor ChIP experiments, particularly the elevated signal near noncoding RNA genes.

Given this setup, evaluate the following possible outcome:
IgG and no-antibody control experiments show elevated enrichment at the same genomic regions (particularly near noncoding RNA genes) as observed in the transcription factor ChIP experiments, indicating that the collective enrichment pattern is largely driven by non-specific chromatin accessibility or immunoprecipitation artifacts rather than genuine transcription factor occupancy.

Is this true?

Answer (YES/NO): NO